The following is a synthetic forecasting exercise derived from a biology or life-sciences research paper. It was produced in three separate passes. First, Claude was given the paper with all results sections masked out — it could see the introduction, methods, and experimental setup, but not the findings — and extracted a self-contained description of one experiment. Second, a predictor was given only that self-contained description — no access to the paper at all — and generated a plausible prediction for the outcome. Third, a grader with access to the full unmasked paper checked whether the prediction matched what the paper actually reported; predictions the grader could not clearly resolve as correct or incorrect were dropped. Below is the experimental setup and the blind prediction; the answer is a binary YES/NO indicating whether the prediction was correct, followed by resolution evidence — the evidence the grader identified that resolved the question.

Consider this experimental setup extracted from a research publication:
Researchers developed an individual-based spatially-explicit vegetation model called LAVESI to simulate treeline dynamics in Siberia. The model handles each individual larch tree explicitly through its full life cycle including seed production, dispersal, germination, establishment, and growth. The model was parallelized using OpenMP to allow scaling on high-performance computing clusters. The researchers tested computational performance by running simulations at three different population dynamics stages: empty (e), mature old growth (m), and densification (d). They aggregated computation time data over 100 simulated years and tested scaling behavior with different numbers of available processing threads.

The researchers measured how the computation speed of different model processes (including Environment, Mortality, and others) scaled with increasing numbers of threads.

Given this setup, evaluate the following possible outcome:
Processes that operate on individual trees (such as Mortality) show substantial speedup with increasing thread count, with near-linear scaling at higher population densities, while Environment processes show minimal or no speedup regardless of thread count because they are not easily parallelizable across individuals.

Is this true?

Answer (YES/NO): NO